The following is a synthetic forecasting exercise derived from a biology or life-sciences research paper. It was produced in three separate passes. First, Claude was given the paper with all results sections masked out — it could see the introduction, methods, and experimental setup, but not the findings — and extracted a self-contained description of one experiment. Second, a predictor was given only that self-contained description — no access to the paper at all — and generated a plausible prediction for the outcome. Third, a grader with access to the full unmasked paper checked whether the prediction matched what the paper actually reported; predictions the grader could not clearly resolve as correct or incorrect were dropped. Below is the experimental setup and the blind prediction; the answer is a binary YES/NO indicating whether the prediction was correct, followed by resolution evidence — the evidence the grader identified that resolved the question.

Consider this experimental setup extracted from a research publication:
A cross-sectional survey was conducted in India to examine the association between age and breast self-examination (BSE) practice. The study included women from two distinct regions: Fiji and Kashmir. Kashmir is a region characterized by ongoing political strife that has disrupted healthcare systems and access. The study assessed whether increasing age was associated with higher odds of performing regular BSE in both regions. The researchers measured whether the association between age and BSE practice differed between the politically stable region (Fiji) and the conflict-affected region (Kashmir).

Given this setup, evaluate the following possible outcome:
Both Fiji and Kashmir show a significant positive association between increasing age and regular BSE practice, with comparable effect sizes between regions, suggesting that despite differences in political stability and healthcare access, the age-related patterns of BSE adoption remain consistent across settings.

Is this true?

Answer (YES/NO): NO